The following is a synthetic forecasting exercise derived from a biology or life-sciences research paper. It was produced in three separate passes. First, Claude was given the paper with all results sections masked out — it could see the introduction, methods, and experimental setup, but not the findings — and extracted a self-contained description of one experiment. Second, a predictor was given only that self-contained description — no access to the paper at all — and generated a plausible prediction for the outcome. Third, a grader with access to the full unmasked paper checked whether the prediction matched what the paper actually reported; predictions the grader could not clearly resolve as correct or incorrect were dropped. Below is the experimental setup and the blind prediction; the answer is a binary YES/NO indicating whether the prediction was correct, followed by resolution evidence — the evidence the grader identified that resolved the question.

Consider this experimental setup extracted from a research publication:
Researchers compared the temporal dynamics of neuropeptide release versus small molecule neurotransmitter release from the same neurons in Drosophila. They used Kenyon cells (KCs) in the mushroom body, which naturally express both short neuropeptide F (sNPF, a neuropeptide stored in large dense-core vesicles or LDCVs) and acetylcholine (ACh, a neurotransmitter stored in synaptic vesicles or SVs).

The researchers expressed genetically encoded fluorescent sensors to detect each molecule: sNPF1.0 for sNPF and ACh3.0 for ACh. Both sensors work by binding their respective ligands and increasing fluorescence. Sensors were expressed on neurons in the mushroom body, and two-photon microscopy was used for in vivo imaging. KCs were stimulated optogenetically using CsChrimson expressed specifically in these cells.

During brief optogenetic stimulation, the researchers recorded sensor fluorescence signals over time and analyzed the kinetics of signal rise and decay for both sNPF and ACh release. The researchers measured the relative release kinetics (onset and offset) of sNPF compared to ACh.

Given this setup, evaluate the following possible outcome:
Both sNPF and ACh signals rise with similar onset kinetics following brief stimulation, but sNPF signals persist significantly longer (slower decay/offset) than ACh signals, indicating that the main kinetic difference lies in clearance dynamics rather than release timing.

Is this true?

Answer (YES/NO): NO